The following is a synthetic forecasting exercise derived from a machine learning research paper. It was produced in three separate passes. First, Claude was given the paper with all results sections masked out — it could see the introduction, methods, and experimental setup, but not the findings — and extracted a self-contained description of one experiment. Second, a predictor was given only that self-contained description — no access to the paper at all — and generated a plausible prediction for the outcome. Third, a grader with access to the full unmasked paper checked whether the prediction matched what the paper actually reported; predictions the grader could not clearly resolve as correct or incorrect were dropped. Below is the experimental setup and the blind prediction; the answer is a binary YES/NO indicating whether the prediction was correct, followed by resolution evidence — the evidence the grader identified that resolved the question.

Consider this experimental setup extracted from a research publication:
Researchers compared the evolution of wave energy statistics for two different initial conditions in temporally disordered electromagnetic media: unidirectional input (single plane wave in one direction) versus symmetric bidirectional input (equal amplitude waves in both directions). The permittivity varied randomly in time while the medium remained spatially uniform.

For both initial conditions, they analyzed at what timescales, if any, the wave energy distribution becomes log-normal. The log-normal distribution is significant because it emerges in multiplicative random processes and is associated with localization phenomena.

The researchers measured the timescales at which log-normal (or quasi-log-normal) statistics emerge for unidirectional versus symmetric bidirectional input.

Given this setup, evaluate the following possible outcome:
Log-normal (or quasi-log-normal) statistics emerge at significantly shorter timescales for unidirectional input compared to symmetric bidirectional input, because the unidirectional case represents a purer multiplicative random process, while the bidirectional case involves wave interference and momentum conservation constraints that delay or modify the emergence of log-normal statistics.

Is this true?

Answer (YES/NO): NO